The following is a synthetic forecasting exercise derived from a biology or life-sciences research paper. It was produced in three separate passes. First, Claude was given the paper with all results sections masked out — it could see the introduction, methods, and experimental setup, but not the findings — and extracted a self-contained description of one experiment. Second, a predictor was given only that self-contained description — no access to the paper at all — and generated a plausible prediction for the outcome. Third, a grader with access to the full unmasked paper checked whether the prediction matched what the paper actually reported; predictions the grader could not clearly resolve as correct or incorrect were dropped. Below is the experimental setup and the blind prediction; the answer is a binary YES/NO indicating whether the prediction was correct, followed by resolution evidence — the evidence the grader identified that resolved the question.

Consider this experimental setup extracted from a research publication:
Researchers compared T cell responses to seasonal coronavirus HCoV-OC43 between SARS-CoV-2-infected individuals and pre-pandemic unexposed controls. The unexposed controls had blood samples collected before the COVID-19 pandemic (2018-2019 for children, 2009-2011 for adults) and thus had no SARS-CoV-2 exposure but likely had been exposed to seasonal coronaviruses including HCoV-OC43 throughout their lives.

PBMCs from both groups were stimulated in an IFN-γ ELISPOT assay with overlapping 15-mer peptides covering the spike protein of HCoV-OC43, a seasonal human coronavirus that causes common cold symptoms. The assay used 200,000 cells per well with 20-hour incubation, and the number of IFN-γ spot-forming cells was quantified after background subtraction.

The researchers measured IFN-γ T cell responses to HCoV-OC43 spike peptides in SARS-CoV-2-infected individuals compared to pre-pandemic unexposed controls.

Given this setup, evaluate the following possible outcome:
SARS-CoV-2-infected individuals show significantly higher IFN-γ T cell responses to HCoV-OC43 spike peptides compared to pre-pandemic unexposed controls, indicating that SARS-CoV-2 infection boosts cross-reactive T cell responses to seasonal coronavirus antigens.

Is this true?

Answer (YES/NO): NO